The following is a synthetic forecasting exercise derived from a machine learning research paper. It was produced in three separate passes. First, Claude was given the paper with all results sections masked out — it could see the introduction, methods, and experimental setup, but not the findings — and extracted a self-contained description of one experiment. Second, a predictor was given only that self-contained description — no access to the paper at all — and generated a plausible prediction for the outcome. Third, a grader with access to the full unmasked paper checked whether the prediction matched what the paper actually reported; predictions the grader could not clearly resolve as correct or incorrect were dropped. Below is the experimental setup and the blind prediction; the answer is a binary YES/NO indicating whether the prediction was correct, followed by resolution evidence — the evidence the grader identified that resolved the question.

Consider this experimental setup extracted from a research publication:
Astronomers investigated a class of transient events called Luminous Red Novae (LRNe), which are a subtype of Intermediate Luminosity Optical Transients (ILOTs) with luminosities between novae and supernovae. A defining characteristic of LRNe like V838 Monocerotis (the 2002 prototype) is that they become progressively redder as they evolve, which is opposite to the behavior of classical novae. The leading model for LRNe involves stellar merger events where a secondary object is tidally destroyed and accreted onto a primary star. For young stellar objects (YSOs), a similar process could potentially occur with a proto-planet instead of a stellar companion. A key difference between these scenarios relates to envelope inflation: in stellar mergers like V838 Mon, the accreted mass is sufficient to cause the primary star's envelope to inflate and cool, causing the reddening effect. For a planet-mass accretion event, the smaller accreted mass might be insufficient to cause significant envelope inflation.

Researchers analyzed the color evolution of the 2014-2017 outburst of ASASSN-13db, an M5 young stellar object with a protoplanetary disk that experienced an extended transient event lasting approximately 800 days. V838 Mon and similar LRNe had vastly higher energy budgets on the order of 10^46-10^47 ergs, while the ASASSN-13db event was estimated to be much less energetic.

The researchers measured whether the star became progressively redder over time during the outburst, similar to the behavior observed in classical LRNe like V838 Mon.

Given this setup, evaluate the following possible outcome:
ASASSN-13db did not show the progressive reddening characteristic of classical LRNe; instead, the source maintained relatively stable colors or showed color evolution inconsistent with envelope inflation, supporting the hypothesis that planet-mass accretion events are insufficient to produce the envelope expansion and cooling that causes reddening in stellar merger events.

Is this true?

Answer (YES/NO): NO